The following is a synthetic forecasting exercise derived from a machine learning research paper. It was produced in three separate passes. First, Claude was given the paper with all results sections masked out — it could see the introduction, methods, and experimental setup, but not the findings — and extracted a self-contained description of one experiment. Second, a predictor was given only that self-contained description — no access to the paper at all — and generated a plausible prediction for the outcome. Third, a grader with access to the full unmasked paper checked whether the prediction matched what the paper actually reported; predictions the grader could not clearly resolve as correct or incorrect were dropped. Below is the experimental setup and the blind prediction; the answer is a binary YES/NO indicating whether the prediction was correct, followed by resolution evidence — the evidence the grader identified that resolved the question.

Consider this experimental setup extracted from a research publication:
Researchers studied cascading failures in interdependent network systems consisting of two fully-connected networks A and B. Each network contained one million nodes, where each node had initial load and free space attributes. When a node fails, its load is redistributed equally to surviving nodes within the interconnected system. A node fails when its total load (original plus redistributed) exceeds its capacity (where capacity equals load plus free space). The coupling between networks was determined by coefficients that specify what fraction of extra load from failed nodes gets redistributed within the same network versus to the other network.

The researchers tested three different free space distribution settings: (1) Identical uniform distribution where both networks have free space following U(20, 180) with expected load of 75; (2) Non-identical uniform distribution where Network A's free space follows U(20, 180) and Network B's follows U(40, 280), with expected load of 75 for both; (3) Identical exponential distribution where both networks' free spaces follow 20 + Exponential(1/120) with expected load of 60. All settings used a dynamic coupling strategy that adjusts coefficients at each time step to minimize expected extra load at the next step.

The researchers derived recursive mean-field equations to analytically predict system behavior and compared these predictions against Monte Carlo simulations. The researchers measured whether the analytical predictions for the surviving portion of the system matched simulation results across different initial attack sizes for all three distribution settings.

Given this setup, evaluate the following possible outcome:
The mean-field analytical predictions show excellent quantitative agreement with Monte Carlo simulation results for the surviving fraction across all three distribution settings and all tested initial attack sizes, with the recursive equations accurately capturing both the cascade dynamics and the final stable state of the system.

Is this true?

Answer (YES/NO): YES